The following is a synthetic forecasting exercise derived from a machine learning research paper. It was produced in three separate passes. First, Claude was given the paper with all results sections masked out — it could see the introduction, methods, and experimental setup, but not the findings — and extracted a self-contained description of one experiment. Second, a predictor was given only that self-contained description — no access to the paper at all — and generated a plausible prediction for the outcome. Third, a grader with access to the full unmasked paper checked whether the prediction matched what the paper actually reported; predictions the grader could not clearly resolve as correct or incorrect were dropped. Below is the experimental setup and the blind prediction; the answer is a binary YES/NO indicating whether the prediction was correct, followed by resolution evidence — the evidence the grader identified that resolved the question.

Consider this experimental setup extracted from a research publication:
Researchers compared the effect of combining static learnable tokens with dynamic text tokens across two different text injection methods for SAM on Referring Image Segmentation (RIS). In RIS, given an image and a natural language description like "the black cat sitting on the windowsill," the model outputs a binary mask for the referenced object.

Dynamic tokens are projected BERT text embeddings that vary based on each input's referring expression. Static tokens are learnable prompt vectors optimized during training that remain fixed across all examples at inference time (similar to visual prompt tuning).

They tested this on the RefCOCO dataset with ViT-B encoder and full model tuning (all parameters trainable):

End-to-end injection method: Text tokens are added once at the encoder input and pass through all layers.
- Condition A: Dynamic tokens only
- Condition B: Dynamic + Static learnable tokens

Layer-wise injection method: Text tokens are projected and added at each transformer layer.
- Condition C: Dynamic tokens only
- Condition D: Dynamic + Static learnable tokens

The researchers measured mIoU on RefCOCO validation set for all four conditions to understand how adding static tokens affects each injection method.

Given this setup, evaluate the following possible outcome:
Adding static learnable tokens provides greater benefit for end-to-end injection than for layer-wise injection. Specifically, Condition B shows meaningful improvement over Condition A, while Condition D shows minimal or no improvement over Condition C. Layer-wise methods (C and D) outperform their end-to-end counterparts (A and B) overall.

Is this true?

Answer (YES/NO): NO